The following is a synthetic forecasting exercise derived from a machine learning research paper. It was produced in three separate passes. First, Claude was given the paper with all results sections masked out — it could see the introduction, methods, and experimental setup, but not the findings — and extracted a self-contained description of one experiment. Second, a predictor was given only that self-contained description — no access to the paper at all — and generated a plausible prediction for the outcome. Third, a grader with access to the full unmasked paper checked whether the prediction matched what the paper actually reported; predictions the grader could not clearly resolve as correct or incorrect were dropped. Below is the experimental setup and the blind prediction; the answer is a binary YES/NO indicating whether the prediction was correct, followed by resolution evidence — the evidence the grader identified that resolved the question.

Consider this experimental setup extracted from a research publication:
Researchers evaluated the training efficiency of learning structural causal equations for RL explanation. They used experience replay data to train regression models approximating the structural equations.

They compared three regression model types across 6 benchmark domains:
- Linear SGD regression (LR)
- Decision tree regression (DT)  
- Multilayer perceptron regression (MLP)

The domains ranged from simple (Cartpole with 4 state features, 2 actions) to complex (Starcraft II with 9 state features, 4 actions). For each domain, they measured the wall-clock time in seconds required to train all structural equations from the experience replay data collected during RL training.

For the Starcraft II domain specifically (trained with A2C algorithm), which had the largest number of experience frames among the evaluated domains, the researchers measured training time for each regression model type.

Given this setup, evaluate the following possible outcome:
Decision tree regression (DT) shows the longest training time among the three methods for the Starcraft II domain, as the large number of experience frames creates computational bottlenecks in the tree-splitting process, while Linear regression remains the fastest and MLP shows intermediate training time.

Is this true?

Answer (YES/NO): NO